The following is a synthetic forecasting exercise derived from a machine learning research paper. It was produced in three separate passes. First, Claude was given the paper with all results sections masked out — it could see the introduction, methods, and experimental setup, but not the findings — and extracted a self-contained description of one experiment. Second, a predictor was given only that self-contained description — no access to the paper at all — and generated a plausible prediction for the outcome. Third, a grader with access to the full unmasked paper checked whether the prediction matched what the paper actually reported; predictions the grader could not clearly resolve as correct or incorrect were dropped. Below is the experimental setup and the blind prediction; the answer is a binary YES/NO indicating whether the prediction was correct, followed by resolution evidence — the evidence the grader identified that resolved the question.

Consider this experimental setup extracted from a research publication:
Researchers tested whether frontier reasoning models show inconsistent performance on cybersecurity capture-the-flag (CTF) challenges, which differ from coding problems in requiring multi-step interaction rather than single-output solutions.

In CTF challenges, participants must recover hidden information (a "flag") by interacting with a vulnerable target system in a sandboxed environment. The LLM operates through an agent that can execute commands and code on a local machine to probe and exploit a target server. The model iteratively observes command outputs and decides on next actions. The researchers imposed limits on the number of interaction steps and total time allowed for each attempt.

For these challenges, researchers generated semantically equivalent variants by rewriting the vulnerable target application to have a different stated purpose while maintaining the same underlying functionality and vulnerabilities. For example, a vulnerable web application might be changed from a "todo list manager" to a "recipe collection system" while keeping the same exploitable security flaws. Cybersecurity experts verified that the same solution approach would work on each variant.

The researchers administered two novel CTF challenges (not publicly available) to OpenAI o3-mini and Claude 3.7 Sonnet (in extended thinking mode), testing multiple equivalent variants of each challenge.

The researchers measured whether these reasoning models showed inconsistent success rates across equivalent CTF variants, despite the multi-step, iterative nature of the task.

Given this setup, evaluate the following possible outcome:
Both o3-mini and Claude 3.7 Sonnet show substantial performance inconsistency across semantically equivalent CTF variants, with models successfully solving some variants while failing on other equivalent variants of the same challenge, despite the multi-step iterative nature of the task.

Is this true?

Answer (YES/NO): YES